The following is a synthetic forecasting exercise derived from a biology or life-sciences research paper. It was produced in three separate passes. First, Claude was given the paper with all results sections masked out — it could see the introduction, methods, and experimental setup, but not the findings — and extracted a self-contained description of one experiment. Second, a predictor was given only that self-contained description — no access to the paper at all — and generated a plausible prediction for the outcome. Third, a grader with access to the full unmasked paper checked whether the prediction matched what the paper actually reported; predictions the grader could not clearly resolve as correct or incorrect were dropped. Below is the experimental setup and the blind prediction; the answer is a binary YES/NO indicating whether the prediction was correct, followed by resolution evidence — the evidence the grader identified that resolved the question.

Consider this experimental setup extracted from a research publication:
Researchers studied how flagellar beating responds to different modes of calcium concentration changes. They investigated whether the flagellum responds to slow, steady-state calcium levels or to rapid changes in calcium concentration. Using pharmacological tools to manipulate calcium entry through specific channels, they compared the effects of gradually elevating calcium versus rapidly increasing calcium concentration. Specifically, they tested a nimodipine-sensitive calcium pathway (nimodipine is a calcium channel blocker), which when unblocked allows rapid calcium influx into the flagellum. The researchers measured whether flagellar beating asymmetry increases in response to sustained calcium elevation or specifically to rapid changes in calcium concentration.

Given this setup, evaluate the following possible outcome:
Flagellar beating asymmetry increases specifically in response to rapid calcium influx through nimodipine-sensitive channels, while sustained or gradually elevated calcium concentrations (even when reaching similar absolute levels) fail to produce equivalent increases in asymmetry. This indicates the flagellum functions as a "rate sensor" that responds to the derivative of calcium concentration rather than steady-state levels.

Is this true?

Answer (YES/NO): YES